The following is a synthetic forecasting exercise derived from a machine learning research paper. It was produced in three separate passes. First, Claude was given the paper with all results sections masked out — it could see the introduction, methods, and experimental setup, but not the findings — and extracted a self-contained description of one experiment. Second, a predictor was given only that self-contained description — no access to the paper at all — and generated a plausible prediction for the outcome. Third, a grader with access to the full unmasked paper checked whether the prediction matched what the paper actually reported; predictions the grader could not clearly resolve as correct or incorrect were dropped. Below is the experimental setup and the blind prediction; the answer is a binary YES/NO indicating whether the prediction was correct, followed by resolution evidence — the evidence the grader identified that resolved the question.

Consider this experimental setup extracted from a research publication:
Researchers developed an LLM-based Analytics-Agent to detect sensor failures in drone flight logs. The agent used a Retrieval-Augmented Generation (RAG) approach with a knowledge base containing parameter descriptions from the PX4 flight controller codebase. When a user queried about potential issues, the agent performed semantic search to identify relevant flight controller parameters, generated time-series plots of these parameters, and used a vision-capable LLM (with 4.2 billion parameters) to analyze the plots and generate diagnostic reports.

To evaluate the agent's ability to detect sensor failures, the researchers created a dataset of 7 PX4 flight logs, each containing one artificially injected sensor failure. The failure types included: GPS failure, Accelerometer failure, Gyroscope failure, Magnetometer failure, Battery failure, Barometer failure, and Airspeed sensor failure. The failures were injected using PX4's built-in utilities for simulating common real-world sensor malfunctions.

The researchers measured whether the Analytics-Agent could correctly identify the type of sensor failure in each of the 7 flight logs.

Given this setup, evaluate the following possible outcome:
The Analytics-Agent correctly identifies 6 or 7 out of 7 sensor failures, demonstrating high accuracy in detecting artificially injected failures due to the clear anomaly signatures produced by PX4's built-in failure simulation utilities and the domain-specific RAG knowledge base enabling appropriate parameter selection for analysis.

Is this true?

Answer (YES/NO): YES